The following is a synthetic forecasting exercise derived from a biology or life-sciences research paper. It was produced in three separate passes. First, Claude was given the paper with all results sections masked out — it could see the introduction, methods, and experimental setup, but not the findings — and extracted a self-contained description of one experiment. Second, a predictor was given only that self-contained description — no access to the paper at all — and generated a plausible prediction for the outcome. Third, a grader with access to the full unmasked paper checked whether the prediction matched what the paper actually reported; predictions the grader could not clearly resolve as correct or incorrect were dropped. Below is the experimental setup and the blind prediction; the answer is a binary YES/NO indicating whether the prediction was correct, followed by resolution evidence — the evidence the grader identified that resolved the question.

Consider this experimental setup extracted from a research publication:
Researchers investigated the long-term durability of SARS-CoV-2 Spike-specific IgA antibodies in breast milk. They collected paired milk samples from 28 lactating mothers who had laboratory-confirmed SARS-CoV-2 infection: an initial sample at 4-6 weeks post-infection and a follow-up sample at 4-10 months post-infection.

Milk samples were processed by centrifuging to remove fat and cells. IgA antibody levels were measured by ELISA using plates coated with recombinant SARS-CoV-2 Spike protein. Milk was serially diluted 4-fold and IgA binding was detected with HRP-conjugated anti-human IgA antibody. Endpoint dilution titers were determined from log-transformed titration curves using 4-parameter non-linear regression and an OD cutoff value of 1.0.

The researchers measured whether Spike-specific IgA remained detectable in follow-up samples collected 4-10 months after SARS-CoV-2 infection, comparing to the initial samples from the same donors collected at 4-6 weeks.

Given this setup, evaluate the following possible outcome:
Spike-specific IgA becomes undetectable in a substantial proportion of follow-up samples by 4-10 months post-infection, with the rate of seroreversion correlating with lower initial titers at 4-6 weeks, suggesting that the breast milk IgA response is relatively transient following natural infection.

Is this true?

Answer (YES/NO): NO